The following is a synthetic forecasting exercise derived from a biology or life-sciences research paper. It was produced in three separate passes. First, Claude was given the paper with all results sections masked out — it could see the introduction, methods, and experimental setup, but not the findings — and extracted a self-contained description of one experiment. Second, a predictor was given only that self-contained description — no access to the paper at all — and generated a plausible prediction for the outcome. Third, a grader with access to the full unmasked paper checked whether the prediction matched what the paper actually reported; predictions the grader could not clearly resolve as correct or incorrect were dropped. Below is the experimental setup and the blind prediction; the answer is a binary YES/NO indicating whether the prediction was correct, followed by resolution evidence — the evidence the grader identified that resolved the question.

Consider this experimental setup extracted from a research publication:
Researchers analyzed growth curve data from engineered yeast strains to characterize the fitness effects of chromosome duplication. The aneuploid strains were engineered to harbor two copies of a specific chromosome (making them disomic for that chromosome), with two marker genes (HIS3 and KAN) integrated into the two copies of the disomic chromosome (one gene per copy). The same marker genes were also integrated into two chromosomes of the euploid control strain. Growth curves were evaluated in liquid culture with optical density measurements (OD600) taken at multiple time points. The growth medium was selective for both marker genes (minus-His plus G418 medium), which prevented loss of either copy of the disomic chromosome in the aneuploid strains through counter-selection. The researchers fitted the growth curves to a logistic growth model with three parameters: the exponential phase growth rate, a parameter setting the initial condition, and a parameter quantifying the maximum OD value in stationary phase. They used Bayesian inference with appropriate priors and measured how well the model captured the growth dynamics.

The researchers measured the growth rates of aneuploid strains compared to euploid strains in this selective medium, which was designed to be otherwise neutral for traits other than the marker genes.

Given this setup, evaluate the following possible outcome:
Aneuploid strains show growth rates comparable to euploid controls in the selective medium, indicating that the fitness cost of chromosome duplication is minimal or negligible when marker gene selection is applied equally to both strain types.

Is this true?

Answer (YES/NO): NO